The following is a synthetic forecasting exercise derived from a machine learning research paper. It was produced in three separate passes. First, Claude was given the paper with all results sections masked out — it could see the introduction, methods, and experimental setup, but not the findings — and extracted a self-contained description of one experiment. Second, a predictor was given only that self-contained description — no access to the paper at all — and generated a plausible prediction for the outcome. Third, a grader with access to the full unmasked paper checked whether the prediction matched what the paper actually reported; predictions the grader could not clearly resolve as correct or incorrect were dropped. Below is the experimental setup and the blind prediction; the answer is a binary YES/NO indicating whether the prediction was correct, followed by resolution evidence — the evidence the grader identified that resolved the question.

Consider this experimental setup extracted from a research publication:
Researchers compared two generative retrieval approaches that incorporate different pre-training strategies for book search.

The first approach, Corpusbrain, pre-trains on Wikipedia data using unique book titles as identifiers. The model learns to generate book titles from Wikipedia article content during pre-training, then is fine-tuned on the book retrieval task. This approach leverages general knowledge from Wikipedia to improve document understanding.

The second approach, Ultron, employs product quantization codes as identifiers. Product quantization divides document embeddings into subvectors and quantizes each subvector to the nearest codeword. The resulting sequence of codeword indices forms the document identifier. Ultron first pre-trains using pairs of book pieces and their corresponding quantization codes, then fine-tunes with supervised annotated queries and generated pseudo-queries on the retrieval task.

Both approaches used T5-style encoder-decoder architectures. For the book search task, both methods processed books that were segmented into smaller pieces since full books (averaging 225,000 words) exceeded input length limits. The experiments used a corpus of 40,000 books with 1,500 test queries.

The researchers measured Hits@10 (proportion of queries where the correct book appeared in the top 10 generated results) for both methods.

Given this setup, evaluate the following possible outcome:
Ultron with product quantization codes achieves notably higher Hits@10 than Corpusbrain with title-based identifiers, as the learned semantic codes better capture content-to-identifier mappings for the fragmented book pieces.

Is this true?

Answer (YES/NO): NO